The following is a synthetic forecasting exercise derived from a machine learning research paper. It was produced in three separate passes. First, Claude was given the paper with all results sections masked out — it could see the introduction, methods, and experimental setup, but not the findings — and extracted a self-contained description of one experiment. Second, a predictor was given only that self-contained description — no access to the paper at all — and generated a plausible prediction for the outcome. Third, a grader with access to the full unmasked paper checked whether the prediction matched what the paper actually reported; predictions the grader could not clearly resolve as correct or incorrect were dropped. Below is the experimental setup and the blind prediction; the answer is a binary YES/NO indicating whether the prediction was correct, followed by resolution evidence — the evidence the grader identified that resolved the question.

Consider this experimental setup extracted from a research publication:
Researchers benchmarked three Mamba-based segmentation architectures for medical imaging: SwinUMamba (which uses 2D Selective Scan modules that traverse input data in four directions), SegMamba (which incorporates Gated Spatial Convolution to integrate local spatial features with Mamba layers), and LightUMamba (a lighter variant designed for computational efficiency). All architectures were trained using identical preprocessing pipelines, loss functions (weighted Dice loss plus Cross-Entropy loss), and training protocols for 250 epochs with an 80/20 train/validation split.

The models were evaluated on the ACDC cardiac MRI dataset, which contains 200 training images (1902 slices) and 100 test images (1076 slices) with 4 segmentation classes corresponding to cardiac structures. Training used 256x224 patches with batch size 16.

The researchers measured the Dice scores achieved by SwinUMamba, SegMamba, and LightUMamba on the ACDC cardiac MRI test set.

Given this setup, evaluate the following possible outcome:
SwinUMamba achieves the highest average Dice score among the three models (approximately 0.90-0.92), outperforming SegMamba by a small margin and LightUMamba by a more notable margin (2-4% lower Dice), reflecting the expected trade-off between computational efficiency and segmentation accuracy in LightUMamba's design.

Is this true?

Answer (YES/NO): NO